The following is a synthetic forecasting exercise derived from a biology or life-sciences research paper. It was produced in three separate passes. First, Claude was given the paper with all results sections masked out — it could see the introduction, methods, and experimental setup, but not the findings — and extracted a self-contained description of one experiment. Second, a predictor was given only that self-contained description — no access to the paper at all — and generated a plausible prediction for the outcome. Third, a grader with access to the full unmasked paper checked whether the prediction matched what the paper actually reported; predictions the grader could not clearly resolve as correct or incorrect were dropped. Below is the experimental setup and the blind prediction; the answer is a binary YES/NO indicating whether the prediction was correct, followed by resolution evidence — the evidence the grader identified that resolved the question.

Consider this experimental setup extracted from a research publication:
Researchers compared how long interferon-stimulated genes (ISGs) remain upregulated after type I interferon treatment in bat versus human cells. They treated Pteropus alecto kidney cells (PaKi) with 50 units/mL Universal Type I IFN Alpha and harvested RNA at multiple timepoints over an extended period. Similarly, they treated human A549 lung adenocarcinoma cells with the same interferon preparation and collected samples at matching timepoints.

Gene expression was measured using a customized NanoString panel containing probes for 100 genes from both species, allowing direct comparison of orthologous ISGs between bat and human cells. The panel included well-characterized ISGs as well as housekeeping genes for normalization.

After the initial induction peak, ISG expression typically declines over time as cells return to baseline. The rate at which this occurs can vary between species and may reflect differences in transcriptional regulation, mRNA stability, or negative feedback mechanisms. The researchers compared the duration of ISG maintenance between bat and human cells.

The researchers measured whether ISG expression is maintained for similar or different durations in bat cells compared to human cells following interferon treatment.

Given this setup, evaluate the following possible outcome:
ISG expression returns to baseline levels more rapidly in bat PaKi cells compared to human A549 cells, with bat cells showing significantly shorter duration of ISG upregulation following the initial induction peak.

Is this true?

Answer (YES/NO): YES